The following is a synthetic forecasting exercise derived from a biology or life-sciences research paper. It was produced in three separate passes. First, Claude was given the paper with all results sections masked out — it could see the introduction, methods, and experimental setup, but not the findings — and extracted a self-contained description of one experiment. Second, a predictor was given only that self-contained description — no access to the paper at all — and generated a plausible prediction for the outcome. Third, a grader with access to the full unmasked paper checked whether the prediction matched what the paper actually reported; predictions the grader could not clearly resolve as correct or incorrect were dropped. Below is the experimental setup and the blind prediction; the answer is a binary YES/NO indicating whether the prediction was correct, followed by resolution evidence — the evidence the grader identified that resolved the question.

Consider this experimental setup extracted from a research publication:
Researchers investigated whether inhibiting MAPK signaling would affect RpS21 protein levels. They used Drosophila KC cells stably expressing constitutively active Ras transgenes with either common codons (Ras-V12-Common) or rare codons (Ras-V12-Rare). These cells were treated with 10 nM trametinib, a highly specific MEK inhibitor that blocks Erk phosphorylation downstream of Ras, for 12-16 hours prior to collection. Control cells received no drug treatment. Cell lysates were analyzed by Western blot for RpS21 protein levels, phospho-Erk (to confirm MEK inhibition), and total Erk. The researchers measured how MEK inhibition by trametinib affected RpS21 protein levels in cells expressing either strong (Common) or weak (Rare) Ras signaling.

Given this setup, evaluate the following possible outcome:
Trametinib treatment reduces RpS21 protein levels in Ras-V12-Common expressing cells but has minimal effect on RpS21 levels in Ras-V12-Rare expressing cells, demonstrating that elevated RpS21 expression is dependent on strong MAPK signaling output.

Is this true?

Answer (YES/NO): NO